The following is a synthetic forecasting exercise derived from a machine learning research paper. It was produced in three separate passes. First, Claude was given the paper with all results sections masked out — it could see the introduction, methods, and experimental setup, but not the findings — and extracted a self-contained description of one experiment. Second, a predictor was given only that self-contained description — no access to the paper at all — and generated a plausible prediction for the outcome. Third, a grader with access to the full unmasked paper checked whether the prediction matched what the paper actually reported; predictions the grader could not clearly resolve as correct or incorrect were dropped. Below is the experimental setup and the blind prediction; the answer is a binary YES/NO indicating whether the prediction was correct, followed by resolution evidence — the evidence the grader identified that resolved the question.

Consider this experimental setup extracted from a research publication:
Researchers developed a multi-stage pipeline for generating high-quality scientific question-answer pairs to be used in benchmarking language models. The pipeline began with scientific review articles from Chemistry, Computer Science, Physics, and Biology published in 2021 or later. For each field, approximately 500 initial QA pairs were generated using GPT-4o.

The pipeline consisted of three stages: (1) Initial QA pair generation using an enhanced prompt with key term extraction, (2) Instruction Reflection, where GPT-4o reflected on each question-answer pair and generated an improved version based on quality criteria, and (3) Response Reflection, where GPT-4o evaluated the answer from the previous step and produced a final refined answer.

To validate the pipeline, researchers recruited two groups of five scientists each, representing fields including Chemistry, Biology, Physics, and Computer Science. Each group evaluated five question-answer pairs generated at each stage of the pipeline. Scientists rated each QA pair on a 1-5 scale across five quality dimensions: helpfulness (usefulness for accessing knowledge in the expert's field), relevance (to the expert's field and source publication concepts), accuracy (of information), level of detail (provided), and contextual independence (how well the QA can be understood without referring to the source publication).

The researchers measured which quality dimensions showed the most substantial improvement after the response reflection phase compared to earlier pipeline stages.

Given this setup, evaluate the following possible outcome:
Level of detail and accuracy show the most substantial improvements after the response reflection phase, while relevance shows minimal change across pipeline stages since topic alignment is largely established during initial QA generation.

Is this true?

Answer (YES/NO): NO